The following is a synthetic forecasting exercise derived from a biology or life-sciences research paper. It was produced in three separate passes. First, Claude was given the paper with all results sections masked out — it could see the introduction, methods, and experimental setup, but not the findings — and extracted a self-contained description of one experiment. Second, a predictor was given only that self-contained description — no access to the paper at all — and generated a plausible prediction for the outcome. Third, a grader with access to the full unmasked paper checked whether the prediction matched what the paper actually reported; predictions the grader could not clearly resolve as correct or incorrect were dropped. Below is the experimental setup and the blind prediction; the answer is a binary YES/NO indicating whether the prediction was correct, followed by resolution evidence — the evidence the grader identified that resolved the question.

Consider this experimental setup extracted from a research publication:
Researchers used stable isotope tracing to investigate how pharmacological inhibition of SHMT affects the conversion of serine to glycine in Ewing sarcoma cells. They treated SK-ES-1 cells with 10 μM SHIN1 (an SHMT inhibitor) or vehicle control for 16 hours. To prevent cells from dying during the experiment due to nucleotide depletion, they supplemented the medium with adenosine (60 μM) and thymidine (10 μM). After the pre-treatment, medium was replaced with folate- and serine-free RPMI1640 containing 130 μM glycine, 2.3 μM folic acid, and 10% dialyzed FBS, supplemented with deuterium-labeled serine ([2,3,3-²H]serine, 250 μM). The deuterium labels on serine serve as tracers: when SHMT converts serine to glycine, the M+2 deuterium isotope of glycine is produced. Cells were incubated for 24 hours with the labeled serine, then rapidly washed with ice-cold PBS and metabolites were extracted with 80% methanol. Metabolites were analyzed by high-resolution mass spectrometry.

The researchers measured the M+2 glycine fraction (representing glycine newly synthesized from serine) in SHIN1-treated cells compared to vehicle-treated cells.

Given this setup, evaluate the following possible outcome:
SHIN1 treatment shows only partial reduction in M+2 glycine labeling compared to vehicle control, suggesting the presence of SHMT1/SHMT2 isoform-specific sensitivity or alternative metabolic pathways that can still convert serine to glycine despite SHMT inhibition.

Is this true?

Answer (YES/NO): NO